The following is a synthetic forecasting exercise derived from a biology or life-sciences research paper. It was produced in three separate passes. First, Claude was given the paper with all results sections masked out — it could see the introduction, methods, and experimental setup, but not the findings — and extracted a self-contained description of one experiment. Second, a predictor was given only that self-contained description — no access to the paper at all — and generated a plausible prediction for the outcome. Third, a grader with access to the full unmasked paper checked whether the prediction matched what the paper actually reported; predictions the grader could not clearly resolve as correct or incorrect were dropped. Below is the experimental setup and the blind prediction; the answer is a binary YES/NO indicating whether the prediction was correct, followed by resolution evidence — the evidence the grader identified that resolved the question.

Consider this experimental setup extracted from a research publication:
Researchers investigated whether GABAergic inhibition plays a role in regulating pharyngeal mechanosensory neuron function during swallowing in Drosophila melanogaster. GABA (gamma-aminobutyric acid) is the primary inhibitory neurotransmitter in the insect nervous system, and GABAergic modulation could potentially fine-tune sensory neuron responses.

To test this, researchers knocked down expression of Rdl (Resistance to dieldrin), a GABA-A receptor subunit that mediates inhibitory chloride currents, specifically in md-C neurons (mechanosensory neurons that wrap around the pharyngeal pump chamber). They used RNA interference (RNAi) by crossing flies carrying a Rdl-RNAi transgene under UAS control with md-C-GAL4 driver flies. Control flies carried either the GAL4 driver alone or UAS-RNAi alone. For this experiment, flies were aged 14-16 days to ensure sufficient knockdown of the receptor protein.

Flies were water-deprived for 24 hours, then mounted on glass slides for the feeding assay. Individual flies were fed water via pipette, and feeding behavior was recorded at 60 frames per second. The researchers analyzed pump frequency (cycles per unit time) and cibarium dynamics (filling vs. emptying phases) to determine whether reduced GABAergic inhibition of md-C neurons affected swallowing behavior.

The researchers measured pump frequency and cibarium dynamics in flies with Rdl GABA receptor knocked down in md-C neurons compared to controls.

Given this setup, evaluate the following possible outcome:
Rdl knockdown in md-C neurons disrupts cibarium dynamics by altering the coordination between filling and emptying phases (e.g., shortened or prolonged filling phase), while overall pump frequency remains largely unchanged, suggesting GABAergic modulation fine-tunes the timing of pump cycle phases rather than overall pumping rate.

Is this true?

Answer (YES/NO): NO